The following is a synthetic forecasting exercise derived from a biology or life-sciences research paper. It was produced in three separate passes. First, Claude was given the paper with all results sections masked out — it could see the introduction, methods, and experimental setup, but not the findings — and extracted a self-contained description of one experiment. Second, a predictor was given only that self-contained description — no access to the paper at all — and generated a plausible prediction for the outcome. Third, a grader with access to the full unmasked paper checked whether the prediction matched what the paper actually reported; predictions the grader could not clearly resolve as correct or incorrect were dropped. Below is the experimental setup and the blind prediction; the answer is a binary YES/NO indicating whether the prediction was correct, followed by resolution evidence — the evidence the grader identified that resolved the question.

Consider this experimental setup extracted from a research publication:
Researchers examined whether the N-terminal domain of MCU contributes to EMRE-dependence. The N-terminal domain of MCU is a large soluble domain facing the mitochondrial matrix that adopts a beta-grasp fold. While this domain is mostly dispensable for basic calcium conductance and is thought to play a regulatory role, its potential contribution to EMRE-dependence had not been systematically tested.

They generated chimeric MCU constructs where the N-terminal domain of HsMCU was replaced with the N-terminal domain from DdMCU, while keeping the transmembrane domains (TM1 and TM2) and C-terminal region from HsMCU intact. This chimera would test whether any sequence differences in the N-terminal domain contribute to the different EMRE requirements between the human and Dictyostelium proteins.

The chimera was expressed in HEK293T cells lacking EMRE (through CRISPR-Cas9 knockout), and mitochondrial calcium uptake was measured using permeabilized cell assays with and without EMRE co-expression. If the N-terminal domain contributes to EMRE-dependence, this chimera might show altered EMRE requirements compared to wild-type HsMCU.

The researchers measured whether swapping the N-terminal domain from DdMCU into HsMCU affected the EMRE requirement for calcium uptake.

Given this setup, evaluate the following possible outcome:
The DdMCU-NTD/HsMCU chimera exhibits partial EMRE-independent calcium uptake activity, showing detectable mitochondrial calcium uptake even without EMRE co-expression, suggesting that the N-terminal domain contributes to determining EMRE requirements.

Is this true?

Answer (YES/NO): NO